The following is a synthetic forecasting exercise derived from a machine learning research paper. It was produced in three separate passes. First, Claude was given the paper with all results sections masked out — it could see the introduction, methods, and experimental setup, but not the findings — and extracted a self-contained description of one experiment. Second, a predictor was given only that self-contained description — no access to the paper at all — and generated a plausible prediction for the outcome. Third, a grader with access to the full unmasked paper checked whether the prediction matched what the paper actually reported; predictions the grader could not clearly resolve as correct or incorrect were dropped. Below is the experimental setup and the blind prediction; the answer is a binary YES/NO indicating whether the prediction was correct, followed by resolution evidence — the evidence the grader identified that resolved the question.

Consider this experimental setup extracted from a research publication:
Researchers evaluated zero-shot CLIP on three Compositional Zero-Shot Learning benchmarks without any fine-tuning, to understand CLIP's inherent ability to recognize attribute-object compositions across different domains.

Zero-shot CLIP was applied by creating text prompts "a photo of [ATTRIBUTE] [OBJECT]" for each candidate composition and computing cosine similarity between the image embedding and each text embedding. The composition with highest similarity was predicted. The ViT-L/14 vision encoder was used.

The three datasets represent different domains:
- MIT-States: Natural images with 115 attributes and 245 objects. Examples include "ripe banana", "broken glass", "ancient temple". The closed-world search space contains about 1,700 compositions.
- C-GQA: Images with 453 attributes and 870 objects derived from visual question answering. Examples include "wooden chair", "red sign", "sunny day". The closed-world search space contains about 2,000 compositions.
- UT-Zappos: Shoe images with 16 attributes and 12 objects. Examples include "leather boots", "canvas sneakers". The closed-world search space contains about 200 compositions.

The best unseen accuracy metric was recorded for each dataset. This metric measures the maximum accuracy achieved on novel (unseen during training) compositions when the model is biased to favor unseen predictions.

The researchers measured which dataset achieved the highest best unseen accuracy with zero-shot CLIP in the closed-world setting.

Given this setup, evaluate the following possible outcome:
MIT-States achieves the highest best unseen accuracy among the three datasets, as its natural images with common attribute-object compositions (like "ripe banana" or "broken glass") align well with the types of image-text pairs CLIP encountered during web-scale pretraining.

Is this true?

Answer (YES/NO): NO